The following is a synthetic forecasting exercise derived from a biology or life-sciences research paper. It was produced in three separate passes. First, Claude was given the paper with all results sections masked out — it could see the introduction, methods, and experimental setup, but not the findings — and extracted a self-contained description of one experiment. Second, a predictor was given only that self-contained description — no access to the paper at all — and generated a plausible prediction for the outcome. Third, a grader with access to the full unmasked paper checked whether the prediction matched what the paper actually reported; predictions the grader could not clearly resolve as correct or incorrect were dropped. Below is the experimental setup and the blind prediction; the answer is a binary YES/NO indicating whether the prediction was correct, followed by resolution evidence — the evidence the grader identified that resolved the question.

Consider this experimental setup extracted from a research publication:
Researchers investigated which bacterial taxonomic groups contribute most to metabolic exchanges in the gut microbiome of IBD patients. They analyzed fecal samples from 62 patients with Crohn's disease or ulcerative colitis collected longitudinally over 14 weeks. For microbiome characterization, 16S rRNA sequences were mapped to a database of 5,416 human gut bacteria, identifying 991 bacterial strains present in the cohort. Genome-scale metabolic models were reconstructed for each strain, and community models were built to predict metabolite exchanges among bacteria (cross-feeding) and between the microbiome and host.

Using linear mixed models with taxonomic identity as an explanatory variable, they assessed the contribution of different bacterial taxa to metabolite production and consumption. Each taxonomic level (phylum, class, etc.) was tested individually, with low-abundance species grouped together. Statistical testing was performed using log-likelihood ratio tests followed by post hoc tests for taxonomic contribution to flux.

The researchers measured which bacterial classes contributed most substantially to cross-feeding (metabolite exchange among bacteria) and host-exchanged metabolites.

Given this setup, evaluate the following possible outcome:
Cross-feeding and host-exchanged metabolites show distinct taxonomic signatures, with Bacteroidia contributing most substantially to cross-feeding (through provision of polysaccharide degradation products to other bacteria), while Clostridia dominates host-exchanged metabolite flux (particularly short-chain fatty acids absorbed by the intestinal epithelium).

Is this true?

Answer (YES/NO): NO